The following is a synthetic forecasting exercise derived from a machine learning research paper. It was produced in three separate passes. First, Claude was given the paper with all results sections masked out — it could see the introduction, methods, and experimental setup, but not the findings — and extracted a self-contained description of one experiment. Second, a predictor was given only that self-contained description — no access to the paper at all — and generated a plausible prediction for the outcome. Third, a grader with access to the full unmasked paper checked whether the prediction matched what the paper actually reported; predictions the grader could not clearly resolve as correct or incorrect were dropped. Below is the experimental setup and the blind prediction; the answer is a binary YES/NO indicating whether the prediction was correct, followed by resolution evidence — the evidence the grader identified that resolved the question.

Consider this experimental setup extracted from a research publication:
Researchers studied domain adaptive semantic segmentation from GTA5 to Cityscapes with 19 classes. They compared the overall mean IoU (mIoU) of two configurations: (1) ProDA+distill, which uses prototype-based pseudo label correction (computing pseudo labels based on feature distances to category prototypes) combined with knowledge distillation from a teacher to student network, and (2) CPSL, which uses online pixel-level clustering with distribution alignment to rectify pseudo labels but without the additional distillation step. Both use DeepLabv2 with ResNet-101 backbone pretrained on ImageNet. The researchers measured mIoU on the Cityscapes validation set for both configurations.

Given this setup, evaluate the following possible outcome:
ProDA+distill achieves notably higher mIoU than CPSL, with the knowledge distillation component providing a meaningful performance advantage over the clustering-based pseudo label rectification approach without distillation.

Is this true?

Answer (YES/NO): NO